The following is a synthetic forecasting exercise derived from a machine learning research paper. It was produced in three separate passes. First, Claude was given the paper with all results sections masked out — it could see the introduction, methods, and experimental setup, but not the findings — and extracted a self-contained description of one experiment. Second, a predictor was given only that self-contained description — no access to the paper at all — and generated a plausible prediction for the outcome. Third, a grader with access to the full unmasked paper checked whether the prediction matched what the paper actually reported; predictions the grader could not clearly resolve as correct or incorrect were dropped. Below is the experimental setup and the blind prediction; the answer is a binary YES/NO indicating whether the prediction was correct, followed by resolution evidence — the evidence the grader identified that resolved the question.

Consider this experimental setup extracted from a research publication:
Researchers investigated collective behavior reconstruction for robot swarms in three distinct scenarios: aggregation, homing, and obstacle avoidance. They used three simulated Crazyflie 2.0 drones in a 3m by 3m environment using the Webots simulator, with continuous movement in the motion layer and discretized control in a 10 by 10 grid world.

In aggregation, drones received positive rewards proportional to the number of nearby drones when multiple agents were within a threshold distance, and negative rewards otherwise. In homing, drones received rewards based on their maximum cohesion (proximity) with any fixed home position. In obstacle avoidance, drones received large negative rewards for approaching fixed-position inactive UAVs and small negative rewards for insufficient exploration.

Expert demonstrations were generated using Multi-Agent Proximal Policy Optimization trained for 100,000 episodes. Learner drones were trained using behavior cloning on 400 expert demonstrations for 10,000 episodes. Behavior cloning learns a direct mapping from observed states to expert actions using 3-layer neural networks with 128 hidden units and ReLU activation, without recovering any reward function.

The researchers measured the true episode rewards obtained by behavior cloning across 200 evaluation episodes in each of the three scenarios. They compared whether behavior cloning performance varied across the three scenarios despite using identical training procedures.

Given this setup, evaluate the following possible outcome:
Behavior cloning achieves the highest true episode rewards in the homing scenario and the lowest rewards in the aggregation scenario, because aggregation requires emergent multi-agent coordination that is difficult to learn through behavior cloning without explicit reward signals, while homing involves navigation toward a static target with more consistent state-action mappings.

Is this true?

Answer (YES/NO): NO